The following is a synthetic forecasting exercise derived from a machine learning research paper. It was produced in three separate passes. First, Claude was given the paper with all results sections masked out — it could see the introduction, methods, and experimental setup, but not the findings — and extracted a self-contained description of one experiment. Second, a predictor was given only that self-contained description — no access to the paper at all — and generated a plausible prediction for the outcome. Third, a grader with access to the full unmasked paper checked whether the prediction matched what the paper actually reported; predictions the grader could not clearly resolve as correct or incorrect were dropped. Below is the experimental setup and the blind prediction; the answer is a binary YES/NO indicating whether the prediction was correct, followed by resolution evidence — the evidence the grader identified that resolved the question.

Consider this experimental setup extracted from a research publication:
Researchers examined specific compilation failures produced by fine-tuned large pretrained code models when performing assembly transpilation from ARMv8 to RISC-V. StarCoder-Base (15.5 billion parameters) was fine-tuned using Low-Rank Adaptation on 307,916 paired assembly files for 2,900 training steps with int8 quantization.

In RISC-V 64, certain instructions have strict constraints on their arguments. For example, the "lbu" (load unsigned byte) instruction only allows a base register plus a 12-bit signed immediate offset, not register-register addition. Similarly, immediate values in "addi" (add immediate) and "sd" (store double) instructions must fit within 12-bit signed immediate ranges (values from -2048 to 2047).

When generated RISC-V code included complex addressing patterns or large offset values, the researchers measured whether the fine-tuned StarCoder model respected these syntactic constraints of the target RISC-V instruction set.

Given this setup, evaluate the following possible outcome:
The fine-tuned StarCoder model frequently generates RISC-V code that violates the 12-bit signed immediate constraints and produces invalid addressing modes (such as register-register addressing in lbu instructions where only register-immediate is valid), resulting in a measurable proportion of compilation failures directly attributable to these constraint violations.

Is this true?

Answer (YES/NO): YES